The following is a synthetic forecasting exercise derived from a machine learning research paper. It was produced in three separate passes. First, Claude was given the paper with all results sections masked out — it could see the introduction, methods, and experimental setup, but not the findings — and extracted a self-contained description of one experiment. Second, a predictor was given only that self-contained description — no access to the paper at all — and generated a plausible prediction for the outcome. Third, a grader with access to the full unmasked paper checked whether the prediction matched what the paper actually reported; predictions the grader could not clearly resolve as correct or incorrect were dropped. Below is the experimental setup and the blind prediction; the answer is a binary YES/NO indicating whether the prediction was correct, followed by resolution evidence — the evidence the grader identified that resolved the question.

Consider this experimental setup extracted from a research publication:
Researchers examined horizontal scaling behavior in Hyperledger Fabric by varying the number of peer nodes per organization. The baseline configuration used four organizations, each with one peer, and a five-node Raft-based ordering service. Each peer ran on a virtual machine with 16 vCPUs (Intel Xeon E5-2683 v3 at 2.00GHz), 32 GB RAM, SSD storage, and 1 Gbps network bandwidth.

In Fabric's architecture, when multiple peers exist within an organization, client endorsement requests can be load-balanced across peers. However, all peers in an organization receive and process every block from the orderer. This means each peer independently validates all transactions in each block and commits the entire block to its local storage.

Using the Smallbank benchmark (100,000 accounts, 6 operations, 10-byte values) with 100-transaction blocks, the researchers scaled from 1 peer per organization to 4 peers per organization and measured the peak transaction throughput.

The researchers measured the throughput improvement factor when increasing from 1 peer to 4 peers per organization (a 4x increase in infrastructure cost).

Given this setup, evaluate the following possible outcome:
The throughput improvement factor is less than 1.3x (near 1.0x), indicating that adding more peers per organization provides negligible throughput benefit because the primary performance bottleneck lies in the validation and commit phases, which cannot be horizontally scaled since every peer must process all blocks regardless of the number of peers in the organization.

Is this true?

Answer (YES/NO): NO